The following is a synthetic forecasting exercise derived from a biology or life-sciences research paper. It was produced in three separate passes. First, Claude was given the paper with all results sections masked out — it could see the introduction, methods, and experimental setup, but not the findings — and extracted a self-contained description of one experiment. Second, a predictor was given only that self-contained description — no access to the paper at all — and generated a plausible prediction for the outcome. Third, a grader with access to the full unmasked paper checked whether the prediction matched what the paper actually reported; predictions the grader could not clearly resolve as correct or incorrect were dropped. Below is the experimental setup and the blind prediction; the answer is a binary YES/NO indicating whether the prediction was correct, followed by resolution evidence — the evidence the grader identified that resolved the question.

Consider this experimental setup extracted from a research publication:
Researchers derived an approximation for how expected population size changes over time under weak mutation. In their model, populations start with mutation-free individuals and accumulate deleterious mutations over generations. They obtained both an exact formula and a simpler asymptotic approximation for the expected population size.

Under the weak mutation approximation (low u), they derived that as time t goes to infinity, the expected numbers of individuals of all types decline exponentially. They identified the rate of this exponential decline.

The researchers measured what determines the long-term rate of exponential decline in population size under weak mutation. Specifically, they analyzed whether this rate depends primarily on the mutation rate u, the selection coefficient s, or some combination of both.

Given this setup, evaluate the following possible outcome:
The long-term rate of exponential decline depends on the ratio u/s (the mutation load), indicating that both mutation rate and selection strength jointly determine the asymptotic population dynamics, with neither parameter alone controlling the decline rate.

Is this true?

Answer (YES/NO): NO